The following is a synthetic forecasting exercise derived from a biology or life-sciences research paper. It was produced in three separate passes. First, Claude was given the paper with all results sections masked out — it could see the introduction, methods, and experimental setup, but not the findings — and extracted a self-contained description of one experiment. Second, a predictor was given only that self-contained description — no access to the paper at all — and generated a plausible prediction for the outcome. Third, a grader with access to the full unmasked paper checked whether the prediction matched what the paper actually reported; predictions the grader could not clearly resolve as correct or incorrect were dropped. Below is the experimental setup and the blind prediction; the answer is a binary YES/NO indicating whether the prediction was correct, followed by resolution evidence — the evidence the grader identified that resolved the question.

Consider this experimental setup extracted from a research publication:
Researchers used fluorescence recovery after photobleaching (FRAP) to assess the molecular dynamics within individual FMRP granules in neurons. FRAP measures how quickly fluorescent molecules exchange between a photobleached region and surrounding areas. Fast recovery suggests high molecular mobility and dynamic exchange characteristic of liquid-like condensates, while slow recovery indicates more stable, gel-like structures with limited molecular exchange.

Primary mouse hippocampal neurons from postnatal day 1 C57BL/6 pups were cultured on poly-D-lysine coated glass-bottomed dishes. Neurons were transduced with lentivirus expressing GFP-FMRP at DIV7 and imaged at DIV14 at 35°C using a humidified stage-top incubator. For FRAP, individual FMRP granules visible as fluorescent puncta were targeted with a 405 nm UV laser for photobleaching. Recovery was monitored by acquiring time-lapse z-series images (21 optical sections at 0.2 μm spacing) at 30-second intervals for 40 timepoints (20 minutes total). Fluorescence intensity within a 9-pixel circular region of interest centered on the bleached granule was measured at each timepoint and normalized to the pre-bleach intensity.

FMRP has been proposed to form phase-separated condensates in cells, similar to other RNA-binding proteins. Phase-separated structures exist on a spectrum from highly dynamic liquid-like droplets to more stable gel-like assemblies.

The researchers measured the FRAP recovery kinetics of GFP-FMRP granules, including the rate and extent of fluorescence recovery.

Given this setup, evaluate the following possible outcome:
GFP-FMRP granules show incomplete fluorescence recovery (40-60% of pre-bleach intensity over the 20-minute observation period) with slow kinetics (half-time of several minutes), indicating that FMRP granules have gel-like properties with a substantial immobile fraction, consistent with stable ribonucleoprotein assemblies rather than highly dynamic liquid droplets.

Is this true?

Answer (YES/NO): YES